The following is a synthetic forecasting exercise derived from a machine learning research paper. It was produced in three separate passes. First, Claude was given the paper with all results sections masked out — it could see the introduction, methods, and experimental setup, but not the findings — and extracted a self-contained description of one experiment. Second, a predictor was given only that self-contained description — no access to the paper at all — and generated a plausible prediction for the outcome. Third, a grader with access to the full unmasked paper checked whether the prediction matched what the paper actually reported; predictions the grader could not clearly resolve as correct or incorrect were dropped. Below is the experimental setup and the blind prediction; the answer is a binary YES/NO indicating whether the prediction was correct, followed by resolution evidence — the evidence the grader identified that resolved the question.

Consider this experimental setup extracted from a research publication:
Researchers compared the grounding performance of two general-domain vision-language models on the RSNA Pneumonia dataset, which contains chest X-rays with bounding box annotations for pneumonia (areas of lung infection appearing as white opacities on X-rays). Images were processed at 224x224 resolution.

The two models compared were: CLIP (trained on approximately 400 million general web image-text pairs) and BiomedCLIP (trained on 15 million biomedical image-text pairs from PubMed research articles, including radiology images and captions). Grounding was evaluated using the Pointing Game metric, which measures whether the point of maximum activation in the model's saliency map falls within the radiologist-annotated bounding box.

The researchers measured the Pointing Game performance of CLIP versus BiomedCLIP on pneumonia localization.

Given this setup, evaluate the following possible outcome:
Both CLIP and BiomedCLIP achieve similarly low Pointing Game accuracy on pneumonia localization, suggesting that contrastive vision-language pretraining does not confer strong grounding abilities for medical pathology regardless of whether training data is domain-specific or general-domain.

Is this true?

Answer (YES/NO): NO